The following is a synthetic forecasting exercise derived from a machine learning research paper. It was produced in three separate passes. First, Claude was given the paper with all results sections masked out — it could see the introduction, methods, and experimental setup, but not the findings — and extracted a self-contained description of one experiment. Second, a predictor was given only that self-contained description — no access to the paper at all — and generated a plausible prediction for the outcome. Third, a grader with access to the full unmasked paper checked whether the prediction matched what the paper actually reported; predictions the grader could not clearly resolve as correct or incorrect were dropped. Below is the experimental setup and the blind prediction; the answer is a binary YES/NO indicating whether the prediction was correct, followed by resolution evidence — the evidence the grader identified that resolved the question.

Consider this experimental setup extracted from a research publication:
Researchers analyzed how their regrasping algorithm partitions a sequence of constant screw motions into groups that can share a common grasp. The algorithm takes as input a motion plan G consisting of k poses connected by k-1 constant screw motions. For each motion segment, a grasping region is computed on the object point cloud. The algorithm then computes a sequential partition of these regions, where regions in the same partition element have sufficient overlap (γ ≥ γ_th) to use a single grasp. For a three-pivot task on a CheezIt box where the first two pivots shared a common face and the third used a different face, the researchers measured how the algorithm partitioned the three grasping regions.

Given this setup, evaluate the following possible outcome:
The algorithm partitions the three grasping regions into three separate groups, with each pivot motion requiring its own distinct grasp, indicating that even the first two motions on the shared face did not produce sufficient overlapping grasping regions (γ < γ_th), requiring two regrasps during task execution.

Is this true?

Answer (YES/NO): NO